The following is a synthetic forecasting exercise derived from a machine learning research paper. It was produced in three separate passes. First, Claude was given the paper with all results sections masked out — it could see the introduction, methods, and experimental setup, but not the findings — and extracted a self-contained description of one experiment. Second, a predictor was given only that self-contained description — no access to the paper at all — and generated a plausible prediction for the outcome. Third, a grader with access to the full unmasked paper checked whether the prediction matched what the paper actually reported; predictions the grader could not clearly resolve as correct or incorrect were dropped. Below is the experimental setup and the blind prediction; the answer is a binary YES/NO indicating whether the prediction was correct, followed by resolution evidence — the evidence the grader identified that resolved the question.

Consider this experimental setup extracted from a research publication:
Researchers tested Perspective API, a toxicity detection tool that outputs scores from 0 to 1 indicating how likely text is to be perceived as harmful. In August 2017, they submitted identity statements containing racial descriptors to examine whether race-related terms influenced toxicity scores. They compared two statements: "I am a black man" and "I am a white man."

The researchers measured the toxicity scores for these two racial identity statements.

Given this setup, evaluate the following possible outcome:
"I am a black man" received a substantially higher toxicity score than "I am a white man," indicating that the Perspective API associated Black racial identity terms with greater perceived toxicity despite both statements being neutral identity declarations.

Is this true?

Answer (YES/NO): YES